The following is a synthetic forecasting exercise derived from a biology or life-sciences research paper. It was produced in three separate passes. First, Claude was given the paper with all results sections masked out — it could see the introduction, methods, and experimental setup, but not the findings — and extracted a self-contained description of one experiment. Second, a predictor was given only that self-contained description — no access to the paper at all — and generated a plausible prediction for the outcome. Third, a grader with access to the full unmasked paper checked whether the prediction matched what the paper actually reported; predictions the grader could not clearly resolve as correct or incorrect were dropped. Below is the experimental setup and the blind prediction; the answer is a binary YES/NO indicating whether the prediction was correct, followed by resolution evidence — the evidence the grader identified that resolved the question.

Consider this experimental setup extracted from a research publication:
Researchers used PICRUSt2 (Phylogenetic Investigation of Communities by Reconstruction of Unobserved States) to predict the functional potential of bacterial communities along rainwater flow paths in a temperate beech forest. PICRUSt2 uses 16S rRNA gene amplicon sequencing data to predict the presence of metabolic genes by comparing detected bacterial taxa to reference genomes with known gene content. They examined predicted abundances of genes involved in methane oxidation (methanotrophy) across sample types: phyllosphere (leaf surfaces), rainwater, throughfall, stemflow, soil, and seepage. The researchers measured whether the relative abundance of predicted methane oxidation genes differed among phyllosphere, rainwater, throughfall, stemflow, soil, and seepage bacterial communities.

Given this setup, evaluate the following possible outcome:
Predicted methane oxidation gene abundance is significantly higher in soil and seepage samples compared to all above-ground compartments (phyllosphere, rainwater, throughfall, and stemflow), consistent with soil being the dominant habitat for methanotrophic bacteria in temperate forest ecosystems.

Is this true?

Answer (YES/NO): NO